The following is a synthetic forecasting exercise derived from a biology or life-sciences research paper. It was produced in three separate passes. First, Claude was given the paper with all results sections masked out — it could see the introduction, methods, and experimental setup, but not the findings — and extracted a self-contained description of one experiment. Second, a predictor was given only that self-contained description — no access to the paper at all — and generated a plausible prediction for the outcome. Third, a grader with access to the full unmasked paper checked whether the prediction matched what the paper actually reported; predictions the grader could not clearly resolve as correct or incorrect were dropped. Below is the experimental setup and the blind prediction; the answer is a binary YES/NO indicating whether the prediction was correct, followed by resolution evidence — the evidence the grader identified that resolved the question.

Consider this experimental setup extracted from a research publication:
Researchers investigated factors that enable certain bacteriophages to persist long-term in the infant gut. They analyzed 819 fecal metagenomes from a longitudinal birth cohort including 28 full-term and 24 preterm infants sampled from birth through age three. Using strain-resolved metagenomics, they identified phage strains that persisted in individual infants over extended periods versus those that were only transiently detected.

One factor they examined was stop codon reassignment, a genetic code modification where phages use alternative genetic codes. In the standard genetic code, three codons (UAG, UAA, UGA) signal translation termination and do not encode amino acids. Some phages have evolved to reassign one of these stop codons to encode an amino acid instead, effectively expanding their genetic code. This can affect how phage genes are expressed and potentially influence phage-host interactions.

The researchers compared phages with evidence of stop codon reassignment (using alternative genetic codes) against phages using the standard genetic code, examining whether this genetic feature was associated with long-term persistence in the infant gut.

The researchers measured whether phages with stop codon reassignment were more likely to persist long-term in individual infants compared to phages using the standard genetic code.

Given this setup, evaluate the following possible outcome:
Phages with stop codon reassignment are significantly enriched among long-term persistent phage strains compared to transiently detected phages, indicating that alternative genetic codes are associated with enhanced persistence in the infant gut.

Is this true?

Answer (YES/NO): YES